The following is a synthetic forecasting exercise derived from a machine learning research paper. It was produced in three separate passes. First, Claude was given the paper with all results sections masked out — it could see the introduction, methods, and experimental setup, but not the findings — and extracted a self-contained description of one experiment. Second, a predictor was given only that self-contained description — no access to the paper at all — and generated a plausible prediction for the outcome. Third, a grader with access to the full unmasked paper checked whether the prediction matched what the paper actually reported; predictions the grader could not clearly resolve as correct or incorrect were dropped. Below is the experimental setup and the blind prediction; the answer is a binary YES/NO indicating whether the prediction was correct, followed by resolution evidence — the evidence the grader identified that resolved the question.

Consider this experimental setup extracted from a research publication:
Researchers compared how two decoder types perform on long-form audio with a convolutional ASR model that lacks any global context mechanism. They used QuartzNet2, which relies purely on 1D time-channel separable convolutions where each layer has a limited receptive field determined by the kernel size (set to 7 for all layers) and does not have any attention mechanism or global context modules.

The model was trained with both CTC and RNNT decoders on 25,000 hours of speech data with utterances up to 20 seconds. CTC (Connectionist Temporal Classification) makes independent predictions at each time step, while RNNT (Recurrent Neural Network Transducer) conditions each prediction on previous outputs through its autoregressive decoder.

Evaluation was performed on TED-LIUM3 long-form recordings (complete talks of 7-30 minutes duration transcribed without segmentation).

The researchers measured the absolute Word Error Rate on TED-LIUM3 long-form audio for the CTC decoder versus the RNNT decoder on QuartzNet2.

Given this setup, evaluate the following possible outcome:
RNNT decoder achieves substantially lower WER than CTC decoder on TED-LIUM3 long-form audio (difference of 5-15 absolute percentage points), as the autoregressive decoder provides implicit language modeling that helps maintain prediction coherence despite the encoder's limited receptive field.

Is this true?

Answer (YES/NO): NO